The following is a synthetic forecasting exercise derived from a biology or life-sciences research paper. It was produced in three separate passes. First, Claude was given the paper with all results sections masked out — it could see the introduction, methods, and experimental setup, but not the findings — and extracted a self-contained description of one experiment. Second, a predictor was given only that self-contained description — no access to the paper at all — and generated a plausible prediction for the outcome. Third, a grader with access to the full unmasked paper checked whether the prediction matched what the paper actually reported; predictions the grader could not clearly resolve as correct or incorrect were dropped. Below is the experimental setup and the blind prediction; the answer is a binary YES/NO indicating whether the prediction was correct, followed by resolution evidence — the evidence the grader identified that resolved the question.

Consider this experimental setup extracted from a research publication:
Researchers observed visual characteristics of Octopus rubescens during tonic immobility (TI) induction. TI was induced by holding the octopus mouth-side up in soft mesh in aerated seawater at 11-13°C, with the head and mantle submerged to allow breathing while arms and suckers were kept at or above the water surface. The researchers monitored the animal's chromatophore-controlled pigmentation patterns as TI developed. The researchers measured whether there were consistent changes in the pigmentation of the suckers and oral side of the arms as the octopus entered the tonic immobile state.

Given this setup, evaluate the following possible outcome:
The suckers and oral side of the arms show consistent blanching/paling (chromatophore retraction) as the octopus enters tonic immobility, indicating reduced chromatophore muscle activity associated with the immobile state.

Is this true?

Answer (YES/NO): YES